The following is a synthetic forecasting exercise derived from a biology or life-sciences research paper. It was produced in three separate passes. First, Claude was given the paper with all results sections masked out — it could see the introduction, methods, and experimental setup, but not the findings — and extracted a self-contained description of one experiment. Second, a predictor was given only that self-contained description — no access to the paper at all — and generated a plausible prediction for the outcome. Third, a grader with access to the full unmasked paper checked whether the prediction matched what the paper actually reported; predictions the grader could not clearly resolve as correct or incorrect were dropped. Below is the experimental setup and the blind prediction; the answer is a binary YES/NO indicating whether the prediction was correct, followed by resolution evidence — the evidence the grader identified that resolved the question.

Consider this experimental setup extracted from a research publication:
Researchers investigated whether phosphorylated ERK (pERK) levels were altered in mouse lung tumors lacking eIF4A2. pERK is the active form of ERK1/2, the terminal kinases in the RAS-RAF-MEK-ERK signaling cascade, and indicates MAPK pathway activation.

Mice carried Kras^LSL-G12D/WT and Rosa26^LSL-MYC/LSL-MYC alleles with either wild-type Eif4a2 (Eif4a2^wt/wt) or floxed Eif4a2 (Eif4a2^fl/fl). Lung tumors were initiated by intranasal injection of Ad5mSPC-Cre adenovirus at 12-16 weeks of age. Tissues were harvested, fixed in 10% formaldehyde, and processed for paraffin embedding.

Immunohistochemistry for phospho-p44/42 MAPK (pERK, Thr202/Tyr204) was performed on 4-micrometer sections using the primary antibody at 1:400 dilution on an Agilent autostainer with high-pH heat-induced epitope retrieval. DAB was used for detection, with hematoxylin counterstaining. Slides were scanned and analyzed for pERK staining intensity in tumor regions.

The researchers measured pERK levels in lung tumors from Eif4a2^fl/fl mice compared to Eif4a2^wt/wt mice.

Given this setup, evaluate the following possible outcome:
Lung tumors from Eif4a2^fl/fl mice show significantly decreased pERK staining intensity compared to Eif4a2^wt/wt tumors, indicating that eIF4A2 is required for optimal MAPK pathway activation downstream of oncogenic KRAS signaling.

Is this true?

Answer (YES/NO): NO